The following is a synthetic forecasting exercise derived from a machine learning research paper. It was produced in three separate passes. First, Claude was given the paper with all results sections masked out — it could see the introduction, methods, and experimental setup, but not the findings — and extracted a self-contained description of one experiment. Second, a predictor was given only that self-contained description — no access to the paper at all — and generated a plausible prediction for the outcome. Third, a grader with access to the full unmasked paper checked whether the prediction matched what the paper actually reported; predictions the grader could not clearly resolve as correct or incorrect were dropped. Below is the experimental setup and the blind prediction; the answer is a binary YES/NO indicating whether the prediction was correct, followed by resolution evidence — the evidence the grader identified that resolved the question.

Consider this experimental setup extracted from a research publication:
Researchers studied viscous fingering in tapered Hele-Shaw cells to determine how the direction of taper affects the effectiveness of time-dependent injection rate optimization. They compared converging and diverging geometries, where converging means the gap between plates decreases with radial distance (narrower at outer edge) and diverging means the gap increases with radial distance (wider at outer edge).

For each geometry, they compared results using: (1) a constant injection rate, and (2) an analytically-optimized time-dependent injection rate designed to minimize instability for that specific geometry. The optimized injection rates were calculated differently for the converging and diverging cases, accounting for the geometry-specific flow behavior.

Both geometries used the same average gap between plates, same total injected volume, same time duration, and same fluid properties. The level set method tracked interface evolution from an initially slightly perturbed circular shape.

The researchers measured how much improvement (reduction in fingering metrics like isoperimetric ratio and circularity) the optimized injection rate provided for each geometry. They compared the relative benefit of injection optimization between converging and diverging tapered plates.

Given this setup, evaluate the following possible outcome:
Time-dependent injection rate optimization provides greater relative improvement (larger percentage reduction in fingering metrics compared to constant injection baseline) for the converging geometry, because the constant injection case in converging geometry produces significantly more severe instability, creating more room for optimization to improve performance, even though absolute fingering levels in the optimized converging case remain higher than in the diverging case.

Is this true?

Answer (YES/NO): NO